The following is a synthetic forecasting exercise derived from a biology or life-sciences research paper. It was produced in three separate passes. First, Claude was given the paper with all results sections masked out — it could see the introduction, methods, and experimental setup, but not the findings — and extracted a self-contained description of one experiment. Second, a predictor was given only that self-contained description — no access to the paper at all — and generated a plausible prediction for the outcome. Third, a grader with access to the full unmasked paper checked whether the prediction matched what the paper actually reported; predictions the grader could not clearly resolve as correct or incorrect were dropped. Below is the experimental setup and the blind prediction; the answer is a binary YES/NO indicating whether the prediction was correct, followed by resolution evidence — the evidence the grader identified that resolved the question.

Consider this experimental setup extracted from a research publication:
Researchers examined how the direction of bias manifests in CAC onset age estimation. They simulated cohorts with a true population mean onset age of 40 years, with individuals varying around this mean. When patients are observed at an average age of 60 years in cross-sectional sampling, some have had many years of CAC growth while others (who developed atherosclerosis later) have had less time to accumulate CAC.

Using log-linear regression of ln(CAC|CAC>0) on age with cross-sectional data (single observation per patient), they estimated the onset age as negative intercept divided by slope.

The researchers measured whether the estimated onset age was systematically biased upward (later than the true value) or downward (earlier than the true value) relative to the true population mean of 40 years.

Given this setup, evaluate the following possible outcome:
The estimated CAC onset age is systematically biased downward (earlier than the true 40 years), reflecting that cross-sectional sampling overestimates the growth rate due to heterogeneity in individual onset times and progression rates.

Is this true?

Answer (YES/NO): NO